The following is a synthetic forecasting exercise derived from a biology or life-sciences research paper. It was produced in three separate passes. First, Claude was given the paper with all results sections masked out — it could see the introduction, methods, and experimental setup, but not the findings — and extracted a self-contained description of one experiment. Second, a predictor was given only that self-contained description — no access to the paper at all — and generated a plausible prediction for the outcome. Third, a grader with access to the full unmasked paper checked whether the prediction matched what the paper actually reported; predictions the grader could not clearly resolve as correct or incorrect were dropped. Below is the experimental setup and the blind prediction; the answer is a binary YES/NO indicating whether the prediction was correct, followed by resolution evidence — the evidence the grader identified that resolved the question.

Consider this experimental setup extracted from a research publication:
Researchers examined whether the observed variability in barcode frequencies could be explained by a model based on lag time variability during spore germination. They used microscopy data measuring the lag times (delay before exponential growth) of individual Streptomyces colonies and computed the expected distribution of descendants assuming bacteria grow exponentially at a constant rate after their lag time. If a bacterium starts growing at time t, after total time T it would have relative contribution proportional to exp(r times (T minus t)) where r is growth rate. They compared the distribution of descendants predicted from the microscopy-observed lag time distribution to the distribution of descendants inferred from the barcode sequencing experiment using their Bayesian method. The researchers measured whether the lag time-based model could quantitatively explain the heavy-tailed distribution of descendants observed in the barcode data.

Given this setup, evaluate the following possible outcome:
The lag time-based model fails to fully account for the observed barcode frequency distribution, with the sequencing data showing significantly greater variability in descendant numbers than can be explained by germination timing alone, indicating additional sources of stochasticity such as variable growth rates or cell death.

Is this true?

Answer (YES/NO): YES